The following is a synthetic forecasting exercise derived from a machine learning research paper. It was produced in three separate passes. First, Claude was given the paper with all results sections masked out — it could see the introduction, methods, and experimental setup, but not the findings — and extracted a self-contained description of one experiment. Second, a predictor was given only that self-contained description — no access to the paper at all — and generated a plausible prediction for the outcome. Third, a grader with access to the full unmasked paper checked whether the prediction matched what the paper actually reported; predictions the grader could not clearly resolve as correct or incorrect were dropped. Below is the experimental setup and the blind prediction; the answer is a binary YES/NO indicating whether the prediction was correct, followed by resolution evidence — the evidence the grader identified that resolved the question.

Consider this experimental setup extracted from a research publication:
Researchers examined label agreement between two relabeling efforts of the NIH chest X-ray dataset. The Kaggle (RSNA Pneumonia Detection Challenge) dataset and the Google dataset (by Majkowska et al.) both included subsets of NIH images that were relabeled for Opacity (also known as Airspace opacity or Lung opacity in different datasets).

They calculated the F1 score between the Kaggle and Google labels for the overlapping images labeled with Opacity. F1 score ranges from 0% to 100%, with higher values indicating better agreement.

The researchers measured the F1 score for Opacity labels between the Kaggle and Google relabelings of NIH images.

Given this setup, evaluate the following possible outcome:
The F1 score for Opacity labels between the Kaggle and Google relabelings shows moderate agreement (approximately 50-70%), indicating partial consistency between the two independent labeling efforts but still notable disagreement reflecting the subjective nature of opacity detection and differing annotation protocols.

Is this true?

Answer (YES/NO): NO